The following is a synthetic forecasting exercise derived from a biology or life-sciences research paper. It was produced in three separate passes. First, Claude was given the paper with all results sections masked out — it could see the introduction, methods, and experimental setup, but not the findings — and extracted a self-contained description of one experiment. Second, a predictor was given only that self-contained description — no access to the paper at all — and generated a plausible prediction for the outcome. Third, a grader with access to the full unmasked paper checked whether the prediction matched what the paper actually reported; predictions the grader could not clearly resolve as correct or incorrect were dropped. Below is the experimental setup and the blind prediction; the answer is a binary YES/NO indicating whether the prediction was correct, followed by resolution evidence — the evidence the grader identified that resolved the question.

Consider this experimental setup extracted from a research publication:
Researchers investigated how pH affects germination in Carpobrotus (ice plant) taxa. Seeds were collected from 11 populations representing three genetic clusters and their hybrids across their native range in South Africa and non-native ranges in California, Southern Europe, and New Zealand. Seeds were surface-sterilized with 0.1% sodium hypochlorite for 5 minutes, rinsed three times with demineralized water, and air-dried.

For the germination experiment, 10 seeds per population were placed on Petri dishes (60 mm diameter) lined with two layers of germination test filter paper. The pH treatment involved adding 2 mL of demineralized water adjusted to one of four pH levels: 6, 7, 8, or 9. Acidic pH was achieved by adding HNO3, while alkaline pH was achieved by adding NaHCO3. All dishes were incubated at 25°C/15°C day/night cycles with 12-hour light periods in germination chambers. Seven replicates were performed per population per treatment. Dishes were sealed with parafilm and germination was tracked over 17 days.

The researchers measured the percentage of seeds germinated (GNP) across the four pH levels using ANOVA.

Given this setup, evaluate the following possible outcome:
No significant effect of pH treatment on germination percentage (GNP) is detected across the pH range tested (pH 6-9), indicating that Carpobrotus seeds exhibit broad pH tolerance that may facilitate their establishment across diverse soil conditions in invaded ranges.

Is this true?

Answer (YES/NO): YES